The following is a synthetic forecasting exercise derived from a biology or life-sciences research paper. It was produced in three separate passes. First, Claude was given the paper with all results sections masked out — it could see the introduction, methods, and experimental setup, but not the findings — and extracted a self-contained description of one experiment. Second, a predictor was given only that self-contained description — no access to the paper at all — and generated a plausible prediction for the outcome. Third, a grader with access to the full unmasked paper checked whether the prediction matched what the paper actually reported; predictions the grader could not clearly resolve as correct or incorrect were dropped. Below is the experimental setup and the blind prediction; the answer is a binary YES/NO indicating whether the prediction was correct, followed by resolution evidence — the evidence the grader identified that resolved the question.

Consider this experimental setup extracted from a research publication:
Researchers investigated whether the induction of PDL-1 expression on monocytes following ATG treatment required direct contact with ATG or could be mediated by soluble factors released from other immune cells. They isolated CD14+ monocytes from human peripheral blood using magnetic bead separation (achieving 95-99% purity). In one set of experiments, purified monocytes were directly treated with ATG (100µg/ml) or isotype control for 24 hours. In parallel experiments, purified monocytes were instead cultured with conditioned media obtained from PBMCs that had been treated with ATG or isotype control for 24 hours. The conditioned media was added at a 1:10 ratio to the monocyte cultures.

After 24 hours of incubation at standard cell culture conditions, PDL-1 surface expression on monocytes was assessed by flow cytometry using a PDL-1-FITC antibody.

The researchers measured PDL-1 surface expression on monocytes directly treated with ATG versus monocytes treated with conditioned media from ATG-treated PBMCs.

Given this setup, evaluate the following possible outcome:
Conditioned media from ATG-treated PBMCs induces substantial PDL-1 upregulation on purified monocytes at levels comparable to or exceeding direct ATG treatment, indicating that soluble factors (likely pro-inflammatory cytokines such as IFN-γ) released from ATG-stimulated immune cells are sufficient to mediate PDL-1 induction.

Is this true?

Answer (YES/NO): NO